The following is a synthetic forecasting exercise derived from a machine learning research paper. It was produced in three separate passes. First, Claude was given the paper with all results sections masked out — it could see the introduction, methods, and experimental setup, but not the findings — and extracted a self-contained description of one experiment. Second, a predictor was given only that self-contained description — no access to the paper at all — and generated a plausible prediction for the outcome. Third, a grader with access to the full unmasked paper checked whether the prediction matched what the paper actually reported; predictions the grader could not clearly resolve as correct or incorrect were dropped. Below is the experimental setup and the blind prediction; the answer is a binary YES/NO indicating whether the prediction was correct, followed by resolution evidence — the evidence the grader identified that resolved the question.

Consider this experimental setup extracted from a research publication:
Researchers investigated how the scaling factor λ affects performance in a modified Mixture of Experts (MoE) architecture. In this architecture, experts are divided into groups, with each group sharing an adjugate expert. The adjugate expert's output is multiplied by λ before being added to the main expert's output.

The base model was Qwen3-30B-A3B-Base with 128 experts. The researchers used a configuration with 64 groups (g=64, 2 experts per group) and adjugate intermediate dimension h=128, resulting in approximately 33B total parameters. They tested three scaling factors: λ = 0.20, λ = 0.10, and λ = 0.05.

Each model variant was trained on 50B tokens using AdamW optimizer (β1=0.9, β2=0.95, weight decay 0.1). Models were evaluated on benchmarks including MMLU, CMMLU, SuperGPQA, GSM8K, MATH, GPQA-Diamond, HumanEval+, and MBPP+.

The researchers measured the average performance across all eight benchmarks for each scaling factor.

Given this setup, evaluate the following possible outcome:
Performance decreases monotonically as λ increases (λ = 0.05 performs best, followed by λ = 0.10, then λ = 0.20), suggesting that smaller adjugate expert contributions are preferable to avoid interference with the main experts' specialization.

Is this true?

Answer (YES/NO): YES